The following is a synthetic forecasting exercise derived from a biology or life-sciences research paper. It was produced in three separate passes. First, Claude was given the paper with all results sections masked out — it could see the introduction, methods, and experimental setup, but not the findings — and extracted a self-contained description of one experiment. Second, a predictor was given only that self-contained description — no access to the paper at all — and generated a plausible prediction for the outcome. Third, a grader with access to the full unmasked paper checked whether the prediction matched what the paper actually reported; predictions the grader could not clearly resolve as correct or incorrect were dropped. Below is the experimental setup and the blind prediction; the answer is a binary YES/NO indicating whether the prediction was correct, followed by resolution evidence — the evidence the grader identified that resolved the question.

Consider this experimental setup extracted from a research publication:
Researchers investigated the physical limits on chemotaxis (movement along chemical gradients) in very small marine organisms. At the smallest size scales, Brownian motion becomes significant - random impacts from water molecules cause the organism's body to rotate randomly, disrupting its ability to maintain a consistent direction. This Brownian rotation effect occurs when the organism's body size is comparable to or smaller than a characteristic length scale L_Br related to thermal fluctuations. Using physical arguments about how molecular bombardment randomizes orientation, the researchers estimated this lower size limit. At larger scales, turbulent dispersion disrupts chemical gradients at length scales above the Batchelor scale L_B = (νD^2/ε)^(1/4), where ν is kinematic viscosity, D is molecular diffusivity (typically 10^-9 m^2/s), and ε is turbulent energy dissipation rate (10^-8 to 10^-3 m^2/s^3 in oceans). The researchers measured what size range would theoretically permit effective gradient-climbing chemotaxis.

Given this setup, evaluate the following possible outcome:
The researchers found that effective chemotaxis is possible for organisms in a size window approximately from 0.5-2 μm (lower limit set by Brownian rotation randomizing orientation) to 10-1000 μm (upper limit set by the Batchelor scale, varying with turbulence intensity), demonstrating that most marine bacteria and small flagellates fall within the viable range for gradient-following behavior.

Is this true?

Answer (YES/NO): NO